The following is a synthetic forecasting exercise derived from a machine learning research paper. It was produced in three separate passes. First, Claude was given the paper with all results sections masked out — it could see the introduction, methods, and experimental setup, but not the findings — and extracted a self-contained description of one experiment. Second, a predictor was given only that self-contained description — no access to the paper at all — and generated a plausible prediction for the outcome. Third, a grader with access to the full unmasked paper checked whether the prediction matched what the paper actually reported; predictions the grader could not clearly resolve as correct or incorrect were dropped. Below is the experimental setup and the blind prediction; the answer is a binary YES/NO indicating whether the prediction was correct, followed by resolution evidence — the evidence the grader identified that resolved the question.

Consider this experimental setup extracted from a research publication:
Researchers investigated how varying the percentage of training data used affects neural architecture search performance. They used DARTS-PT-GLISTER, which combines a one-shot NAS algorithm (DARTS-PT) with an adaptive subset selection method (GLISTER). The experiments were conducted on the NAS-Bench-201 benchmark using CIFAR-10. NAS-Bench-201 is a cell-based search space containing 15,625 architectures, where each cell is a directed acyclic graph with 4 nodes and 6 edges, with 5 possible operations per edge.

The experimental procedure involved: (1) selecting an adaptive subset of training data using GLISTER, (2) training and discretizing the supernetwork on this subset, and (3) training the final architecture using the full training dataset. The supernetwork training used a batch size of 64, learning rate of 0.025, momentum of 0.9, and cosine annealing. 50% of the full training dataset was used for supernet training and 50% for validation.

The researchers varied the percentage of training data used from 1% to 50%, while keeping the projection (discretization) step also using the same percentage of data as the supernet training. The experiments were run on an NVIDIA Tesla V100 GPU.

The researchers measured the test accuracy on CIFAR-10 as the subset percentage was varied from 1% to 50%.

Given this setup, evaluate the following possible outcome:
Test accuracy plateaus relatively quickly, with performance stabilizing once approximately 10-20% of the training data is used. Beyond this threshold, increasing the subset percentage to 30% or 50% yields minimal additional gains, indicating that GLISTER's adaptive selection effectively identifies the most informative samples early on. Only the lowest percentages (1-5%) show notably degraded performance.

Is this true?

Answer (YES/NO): NO